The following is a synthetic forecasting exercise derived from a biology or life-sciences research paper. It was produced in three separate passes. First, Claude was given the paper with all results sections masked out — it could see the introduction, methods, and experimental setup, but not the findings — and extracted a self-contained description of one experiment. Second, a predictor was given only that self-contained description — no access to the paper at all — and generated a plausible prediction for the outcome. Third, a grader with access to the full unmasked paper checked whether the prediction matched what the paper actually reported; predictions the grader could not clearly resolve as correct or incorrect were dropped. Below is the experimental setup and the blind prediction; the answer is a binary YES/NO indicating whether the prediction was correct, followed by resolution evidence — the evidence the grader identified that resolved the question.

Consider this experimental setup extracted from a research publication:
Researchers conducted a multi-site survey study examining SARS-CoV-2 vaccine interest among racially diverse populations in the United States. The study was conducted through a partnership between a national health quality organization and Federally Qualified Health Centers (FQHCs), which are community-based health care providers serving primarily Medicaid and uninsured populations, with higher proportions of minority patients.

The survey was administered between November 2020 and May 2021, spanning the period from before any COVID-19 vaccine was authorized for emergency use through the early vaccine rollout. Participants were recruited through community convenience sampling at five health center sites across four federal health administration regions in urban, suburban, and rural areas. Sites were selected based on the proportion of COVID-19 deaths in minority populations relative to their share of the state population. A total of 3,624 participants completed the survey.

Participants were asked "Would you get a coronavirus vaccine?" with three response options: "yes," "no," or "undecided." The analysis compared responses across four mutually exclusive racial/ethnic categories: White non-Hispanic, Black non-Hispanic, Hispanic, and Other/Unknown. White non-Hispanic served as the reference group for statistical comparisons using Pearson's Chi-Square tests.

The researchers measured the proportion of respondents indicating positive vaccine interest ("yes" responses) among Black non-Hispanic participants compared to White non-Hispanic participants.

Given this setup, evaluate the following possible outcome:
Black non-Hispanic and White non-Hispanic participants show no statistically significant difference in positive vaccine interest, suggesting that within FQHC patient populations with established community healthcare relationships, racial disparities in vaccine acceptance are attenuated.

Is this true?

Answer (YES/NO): NO